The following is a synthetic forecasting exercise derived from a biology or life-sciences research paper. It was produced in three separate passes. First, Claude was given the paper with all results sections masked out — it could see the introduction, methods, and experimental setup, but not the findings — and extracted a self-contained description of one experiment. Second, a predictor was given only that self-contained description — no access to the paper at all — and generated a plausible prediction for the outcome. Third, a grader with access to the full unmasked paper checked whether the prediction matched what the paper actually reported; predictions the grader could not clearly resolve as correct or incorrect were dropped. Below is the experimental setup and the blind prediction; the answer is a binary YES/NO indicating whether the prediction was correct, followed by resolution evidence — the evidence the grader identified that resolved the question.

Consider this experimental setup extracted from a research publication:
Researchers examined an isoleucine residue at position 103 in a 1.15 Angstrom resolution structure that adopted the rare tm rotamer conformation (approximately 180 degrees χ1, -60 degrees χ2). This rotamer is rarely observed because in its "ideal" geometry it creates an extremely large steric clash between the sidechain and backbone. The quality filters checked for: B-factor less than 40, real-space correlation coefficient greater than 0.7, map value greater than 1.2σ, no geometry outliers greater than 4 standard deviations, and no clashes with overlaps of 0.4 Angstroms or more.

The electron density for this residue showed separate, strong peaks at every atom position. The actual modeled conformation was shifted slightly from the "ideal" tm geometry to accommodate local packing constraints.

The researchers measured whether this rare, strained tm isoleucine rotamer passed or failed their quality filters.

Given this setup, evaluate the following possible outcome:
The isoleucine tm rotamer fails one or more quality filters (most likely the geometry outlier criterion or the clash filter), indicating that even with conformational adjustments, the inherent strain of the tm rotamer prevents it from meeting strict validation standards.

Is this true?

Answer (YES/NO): NO